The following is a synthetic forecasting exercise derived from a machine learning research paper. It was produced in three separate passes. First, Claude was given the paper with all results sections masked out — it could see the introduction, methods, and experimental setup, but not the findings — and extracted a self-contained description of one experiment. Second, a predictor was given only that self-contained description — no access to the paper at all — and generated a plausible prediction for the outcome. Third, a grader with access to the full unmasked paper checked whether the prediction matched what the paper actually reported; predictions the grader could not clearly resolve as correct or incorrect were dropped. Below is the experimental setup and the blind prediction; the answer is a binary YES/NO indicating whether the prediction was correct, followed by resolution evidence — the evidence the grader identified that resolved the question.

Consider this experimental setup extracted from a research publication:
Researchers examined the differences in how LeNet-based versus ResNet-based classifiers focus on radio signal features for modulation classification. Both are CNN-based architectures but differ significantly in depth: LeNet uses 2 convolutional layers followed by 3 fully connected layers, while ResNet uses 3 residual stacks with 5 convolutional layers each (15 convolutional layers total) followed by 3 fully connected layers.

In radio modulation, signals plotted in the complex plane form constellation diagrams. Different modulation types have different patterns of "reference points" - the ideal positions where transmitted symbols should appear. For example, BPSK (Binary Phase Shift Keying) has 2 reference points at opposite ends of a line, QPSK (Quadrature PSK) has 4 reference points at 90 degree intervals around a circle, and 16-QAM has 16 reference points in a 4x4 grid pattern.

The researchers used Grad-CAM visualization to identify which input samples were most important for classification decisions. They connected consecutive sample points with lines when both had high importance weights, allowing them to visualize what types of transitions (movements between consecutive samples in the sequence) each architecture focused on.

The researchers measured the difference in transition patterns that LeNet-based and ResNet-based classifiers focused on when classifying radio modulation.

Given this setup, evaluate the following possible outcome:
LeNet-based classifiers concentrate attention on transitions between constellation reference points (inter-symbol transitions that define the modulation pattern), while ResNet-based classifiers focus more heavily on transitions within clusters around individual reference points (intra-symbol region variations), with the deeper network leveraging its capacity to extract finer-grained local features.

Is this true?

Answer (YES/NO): YES